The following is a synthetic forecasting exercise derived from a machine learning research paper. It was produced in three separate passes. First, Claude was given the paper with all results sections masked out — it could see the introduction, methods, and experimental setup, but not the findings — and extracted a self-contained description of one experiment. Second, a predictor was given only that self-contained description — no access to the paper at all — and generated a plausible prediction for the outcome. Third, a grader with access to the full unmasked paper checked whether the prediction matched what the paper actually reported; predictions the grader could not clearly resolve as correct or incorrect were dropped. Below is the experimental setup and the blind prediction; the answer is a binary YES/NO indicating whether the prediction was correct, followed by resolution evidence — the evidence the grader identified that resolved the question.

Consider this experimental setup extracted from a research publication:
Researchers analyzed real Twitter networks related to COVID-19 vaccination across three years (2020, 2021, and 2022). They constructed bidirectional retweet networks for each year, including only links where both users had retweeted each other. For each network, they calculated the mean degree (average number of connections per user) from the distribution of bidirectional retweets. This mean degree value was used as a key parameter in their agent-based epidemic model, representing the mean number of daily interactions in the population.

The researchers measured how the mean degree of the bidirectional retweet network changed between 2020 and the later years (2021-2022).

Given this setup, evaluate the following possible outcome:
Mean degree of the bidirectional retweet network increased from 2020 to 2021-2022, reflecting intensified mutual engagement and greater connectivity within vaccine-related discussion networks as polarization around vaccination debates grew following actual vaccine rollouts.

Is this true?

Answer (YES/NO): YES